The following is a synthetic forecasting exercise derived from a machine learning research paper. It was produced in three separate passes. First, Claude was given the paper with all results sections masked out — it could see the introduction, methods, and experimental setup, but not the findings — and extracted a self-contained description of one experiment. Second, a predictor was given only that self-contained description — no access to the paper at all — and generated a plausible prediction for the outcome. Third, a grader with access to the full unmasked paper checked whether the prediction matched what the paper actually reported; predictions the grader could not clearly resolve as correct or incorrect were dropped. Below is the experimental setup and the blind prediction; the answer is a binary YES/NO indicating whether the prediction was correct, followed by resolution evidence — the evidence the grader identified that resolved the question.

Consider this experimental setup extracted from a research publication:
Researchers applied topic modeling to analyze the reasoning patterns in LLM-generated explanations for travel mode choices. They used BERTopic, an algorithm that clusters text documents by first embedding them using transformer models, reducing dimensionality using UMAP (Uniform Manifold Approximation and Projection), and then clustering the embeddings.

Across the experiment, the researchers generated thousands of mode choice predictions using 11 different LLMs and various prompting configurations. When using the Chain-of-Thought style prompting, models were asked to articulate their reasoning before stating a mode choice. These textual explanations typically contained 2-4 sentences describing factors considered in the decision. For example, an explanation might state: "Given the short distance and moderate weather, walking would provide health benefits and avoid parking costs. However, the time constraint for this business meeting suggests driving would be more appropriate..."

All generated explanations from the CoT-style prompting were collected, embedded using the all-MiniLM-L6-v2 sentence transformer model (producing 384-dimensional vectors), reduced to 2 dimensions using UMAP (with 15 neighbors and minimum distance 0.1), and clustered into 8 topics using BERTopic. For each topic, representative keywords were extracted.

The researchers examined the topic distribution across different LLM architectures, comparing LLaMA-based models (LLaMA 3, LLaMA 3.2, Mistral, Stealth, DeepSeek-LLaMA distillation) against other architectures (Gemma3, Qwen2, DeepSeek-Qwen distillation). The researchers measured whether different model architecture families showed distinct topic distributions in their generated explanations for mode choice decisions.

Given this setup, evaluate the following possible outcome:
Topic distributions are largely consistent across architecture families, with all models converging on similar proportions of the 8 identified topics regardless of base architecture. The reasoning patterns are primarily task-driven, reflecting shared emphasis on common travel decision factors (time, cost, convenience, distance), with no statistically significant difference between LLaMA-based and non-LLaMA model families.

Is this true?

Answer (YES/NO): NO